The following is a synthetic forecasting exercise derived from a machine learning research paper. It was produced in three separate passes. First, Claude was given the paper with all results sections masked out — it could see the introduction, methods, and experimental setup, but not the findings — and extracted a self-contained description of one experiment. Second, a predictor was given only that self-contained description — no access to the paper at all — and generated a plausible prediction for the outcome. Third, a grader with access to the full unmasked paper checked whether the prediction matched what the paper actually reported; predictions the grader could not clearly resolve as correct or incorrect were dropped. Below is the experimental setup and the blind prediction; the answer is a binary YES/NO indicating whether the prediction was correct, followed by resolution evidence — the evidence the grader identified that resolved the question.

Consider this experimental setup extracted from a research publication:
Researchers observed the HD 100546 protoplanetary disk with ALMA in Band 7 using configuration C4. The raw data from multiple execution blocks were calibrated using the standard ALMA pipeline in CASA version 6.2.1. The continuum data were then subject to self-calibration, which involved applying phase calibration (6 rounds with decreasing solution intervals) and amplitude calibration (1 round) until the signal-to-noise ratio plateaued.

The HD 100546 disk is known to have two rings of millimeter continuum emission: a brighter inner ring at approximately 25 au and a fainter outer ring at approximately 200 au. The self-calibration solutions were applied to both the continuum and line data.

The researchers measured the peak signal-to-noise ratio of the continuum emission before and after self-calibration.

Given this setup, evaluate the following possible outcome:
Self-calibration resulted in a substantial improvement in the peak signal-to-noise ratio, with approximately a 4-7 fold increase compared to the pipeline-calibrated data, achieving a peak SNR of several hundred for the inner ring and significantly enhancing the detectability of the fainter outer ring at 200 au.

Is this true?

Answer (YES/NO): NO